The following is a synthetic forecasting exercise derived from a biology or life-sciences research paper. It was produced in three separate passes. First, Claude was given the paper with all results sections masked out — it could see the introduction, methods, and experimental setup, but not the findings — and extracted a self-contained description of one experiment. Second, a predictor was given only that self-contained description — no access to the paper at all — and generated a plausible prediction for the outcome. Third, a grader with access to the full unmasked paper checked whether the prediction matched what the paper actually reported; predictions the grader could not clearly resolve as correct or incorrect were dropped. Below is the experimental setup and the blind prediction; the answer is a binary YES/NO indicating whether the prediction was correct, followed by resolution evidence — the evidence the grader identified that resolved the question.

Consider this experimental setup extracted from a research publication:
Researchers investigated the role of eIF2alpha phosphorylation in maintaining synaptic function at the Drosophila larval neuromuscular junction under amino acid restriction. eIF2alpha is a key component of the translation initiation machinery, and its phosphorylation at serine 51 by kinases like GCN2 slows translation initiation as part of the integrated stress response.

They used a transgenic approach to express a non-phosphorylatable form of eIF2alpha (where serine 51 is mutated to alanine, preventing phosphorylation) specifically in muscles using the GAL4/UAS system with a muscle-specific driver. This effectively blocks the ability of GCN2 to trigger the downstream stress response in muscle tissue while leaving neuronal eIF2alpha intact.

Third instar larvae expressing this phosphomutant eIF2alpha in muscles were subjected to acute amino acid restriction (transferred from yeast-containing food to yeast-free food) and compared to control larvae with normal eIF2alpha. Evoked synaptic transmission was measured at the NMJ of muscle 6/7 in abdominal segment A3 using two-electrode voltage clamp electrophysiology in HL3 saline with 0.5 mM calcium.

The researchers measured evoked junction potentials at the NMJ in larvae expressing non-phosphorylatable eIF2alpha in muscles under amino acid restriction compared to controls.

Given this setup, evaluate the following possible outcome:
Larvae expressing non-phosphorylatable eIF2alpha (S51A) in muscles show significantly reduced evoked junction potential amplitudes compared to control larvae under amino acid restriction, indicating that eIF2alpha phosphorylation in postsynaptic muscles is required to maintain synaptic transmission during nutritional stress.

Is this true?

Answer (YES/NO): YES